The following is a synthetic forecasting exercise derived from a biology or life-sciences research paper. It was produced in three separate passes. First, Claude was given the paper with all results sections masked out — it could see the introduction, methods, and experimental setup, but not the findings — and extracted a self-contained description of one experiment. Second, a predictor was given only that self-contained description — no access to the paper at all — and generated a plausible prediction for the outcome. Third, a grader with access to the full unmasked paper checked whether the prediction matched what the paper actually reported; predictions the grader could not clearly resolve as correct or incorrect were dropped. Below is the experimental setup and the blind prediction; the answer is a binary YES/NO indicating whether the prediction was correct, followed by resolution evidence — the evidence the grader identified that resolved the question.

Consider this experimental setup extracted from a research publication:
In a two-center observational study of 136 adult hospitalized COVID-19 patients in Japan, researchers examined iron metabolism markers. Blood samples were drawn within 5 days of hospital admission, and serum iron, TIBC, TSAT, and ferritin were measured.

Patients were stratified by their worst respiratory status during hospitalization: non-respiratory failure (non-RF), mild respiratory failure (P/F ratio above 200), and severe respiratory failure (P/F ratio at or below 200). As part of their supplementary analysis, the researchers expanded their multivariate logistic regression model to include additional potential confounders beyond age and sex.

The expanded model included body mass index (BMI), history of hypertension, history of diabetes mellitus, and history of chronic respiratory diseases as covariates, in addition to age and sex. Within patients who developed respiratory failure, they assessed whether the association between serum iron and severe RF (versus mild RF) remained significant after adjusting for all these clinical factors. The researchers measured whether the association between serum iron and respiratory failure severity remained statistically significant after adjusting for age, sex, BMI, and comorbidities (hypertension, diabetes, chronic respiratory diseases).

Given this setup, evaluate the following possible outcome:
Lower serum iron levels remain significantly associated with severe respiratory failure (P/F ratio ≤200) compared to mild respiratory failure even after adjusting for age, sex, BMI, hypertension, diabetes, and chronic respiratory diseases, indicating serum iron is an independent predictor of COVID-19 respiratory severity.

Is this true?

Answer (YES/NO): NO